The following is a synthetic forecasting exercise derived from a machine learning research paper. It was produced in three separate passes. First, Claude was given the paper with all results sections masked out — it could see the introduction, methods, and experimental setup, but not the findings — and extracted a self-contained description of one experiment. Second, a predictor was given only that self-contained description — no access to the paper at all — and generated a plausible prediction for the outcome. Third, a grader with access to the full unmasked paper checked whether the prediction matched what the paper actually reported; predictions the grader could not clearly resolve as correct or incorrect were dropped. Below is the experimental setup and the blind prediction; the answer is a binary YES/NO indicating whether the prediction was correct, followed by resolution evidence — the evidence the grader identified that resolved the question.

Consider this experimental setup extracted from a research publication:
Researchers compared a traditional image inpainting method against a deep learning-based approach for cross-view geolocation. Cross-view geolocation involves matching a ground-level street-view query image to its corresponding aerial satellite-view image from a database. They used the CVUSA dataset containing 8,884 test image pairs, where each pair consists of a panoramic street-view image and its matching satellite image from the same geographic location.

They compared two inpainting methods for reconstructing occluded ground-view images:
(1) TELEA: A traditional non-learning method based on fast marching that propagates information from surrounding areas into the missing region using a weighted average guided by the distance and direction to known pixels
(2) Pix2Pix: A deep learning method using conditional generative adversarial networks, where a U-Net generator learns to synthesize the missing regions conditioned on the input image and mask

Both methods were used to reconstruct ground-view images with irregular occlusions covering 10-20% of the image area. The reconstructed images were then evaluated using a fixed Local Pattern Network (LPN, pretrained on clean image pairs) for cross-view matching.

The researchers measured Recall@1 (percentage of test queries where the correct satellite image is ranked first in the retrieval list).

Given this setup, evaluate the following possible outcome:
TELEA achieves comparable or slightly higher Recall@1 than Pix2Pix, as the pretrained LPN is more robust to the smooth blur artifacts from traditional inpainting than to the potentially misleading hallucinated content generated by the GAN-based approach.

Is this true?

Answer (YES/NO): YES